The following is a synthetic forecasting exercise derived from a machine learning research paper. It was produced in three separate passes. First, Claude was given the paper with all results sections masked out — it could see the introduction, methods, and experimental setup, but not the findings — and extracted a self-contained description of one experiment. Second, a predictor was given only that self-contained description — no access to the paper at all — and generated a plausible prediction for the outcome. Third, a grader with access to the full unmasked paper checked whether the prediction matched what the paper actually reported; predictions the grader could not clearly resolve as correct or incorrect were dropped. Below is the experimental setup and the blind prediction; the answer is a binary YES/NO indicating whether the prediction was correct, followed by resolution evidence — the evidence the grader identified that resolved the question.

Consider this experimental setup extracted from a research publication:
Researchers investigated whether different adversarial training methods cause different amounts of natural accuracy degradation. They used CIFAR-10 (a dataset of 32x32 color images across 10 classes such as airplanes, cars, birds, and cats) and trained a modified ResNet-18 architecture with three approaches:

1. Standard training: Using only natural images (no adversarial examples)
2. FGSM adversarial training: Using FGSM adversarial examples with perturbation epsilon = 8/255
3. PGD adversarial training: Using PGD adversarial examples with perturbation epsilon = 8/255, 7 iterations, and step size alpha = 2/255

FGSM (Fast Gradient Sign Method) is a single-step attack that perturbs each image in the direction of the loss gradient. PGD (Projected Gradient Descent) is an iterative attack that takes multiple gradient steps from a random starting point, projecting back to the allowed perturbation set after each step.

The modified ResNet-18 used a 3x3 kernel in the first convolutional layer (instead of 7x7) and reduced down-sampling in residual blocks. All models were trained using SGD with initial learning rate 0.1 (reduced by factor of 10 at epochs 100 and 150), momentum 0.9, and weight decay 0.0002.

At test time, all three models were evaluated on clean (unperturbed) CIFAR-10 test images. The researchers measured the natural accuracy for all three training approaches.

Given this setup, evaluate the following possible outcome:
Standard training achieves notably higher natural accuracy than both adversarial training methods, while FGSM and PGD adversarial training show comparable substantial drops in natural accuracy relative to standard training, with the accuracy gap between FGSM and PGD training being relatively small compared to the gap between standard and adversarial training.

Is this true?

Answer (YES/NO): YES